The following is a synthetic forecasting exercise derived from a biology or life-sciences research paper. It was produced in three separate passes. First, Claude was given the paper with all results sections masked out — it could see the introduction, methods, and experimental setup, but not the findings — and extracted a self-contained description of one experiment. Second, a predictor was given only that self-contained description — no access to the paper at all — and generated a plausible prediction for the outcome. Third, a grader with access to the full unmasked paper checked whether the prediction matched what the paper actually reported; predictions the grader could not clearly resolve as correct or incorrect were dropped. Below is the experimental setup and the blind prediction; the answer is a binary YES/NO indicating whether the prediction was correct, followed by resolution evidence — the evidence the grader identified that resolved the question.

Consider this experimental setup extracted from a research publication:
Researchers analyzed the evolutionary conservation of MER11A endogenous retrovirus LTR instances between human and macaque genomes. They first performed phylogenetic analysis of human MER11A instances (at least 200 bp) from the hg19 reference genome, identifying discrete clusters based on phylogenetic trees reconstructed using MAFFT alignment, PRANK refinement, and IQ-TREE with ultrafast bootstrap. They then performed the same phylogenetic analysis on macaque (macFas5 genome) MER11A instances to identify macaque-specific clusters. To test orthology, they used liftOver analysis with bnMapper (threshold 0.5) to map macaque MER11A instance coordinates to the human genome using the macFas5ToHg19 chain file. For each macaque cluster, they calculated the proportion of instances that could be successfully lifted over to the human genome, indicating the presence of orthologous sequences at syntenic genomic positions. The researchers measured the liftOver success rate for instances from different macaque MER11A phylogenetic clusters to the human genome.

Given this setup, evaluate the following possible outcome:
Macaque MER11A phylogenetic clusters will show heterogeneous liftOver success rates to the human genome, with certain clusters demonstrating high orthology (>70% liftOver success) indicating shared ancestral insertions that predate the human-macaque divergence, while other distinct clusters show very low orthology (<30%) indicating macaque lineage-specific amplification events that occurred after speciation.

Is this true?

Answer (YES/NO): NO